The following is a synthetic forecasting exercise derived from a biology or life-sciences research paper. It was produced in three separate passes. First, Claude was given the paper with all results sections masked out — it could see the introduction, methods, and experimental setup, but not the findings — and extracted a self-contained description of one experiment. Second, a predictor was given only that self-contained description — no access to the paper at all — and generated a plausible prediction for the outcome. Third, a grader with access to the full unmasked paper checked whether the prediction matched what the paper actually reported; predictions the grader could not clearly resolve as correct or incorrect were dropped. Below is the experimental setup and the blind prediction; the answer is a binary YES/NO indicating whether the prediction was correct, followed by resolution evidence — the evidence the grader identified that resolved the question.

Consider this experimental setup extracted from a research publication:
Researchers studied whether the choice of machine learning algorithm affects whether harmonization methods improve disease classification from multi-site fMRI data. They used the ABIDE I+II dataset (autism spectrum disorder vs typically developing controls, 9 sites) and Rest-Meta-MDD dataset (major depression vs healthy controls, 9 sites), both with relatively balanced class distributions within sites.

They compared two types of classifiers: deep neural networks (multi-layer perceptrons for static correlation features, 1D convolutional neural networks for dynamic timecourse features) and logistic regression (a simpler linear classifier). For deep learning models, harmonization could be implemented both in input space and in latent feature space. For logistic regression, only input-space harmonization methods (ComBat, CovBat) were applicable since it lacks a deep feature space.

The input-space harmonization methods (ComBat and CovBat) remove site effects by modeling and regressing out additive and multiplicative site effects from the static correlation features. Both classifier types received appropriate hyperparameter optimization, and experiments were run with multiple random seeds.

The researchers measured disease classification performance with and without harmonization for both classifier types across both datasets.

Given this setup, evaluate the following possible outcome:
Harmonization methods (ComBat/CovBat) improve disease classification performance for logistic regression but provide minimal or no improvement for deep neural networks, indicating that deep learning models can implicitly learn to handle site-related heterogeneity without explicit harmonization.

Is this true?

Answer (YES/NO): NO